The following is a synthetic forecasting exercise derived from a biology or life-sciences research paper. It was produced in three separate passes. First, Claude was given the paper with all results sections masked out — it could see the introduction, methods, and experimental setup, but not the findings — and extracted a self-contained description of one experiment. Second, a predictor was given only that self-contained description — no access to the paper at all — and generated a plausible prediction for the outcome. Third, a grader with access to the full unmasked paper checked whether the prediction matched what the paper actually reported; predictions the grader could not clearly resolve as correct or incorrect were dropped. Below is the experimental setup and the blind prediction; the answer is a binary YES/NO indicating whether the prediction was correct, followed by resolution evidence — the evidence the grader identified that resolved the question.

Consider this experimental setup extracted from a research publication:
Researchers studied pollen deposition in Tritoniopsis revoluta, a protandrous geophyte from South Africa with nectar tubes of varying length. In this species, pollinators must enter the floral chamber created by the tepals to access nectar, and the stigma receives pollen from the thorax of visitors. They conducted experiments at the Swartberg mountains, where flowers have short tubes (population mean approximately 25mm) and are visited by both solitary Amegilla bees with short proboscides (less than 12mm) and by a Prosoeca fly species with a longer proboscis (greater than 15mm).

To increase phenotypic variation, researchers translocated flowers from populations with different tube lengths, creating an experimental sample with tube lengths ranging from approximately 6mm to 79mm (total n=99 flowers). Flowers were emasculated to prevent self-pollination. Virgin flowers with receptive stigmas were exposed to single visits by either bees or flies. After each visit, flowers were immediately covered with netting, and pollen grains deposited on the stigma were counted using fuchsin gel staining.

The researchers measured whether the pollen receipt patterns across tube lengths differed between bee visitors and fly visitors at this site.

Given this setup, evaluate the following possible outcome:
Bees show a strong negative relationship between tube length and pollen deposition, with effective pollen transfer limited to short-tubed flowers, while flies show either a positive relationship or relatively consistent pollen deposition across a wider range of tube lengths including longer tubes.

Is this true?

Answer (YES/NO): NO